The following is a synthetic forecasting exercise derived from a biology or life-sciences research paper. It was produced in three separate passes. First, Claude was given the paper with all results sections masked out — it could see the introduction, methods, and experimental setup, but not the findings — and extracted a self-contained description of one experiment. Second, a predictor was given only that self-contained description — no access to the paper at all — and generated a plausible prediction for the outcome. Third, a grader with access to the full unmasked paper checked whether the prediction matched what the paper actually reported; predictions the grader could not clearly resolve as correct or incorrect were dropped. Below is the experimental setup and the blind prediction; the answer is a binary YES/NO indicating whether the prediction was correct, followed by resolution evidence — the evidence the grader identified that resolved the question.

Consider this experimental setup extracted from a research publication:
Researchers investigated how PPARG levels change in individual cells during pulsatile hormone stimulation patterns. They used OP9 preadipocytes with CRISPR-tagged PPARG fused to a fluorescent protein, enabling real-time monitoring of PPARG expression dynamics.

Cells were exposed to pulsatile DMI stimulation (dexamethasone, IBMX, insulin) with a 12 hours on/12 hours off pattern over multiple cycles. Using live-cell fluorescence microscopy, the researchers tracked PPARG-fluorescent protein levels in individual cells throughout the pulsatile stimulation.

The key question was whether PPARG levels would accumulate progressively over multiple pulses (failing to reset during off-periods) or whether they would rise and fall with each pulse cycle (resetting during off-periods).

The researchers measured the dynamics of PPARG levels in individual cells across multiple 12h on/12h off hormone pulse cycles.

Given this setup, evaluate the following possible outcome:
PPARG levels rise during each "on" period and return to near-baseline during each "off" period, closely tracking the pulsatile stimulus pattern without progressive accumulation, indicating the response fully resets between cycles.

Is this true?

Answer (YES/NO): YES